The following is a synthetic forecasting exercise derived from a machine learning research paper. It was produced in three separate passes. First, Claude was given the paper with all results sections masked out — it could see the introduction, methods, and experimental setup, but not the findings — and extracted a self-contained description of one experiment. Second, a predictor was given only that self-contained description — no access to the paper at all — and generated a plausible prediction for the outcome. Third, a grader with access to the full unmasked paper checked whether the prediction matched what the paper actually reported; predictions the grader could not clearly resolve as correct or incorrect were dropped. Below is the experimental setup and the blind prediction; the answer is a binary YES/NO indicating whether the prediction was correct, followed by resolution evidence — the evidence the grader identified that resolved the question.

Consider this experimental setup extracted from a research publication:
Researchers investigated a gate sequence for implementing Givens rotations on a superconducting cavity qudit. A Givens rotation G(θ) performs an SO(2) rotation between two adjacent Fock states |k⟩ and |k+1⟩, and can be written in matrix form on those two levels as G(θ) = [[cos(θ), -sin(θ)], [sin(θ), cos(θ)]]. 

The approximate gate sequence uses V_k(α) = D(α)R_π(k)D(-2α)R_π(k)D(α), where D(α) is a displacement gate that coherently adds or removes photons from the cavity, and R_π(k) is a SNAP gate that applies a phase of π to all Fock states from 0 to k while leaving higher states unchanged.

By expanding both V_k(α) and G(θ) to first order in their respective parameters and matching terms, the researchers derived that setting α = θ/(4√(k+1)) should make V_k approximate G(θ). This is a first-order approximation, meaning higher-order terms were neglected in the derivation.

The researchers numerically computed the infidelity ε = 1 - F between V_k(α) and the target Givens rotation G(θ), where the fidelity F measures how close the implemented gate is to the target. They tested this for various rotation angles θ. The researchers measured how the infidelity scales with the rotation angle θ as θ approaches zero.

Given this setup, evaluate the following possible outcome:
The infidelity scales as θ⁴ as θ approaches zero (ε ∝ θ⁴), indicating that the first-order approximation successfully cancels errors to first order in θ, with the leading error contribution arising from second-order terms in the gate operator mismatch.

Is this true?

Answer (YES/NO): NO